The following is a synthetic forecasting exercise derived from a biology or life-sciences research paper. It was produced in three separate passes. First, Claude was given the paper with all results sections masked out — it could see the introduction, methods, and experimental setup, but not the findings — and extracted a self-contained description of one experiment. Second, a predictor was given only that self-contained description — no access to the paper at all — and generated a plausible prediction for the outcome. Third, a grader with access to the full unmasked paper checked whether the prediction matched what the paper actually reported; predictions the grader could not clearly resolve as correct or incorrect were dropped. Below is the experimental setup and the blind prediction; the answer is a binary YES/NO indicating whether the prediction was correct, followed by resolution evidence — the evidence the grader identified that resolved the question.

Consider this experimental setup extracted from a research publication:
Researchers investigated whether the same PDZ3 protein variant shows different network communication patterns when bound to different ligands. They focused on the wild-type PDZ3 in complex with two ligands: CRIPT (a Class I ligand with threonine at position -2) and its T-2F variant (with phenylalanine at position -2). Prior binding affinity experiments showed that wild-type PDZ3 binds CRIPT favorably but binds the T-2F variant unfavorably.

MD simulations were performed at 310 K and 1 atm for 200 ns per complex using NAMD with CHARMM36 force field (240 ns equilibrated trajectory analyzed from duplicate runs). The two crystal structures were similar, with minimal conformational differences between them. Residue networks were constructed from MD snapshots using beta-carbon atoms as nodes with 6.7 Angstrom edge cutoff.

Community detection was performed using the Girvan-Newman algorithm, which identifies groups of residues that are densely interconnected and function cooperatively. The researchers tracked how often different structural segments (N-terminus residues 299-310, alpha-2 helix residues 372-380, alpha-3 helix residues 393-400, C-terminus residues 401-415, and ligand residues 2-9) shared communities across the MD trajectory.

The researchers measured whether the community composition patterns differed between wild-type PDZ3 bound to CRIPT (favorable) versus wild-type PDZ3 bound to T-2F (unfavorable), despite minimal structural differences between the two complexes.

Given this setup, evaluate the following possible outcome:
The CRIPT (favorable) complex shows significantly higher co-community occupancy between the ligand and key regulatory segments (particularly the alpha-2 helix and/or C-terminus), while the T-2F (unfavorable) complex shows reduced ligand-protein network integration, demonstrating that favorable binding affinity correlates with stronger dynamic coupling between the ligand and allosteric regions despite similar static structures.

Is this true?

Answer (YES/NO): NO